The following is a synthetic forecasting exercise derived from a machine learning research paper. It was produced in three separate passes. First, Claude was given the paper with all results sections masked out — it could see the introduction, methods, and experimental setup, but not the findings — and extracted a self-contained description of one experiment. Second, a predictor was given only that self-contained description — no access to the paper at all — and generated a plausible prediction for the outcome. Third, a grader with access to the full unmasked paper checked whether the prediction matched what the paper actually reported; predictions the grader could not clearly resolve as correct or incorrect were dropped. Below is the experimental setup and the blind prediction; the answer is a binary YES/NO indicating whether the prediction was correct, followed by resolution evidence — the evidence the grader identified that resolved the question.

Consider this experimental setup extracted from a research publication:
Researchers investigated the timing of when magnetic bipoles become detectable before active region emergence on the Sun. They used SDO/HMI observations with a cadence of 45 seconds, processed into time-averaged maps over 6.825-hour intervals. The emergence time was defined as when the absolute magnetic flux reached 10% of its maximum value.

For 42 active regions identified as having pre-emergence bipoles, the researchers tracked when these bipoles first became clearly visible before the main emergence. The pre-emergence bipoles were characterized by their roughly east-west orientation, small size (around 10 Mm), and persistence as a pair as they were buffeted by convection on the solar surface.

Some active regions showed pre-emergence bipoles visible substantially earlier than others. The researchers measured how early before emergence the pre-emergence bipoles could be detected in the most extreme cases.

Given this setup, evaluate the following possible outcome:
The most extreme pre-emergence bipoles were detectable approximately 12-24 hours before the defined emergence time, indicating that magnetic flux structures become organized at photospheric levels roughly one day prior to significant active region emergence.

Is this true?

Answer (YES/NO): NO